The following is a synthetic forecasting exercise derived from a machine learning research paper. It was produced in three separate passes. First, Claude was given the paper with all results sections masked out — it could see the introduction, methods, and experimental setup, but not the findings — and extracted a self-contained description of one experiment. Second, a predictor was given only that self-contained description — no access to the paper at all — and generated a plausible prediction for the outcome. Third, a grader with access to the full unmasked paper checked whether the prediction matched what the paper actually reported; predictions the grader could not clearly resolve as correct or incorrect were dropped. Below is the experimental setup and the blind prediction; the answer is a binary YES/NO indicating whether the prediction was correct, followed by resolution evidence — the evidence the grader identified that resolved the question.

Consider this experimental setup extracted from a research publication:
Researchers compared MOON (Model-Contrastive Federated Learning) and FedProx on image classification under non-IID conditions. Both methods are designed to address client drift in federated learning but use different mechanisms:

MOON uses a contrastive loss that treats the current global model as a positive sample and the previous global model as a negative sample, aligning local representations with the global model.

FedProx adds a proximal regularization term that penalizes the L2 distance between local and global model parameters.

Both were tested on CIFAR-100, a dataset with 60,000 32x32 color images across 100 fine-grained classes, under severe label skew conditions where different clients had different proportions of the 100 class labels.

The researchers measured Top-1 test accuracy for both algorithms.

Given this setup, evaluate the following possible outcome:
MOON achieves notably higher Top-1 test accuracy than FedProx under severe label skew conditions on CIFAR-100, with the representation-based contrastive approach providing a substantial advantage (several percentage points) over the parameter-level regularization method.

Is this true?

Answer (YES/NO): NO